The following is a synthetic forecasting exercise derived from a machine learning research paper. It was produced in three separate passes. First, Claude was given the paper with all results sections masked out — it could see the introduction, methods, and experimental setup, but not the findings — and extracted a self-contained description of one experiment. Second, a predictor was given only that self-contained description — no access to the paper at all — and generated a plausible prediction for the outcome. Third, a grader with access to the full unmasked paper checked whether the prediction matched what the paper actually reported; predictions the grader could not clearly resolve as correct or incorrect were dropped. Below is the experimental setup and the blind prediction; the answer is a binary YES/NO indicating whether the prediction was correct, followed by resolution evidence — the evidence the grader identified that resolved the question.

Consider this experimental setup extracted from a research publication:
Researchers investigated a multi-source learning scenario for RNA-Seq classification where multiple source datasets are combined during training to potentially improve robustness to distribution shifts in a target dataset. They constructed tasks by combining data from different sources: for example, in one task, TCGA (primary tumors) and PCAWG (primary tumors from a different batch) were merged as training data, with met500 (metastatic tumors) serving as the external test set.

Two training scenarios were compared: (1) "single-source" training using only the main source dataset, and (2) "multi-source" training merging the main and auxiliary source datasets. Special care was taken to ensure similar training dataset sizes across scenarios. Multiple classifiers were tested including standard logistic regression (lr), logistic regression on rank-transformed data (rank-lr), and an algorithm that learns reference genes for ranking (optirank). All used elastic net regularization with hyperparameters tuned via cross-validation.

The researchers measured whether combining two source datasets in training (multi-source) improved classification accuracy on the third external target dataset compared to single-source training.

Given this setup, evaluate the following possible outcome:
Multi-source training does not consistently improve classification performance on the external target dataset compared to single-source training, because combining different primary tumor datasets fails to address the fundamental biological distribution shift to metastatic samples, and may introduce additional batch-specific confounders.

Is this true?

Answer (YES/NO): NO